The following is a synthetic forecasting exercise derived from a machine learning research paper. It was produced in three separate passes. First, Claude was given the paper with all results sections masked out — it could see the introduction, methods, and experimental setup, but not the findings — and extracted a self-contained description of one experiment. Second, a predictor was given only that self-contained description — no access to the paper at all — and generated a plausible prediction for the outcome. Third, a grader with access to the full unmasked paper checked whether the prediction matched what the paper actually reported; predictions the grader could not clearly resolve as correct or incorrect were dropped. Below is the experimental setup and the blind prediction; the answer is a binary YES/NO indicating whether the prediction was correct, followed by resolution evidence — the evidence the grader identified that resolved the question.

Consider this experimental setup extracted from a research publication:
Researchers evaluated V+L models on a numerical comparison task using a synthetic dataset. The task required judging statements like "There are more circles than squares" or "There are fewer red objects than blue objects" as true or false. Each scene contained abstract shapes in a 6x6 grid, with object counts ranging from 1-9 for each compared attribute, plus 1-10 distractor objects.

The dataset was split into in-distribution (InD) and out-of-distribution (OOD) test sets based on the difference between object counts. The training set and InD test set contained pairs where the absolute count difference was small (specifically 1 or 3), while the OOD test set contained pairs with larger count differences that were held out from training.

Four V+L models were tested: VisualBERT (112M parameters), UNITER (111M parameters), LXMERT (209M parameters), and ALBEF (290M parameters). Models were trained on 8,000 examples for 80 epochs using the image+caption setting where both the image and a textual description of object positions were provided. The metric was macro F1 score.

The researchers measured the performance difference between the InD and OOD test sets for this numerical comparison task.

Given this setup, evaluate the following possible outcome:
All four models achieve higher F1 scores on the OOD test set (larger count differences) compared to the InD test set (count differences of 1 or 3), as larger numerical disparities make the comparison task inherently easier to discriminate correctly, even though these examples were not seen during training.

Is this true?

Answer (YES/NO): NO